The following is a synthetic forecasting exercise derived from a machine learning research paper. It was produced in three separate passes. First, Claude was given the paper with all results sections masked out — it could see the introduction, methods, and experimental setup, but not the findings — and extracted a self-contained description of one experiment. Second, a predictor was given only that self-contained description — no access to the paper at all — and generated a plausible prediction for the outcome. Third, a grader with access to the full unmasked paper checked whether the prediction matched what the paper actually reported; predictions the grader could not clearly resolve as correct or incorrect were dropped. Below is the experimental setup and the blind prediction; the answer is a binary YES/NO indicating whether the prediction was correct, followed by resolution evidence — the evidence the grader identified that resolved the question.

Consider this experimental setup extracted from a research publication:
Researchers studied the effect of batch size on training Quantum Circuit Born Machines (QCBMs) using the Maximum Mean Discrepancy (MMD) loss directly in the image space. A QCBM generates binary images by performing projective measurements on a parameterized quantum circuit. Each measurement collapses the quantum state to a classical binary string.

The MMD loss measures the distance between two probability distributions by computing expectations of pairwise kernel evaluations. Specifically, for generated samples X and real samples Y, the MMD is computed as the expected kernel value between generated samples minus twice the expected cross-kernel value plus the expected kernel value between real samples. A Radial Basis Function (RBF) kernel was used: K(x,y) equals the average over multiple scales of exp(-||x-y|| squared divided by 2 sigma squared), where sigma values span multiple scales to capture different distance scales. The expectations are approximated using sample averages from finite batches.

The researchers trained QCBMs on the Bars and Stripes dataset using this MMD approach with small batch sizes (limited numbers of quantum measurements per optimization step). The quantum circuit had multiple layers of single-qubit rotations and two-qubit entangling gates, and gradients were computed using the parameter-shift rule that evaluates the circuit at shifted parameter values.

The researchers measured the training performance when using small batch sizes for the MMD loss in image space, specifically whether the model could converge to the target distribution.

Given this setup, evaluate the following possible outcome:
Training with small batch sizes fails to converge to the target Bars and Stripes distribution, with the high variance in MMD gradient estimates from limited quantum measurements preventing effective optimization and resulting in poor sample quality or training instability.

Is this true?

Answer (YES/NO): YES